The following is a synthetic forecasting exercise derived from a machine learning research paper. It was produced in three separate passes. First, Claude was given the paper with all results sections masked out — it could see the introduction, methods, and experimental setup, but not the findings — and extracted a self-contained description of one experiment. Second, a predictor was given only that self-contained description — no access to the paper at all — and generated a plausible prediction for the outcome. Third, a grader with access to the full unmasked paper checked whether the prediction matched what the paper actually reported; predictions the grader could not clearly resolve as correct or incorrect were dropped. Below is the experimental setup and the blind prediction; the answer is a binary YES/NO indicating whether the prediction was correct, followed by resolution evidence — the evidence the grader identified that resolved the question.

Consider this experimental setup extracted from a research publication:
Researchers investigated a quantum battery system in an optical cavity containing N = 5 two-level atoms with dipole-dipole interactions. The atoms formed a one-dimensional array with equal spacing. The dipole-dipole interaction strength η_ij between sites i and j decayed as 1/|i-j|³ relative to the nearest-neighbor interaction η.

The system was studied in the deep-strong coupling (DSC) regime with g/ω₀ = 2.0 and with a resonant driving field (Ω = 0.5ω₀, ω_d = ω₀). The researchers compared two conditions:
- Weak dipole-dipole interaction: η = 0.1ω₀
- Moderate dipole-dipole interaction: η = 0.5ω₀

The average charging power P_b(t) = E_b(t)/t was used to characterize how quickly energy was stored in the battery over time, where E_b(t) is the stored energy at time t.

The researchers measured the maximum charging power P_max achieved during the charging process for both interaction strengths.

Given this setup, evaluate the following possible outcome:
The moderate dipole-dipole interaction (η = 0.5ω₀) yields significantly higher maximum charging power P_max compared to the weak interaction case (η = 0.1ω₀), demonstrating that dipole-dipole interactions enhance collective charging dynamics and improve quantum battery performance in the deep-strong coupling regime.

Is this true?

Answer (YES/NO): NO